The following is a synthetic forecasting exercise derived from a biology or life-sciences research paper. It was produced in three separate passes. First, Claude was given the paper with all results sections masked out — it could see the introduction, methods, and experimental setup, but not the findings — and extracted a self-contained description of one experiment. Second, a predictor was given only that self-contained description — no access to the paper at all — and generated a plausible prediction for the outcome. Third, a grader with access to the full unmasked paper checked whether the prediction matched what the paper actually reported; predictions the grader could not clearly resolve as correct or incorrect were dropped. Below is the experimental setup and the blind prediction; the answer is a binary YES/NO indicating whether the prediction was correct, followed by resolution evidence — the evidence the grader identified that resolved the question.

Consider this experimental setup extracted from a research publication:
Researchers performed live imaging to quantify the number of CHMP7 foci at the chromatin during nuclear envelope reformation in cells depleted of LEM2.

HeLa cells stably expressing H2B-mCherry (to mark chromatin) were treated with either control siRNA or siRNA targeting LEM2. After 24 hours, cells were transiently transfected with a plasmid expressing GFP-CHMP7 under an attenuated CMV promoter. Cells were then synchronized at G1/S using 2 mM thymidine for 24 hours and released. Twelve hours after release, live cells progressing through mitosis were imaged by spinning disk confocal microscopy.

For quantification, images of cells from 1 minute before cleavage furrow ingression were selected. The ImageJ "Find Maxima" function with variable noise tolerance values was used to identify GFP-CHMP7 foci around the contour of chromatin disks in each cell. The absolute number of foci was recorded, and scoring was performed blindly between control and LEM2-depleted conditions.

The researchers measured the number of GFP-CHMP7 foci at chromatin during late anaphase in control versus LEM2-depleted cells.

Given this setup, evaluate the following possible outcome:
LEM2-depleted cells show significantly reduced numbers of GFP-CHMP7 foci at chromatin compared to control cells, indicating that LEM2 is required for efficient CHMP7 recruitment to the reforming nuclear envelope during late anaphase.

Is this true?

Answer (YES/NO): YES